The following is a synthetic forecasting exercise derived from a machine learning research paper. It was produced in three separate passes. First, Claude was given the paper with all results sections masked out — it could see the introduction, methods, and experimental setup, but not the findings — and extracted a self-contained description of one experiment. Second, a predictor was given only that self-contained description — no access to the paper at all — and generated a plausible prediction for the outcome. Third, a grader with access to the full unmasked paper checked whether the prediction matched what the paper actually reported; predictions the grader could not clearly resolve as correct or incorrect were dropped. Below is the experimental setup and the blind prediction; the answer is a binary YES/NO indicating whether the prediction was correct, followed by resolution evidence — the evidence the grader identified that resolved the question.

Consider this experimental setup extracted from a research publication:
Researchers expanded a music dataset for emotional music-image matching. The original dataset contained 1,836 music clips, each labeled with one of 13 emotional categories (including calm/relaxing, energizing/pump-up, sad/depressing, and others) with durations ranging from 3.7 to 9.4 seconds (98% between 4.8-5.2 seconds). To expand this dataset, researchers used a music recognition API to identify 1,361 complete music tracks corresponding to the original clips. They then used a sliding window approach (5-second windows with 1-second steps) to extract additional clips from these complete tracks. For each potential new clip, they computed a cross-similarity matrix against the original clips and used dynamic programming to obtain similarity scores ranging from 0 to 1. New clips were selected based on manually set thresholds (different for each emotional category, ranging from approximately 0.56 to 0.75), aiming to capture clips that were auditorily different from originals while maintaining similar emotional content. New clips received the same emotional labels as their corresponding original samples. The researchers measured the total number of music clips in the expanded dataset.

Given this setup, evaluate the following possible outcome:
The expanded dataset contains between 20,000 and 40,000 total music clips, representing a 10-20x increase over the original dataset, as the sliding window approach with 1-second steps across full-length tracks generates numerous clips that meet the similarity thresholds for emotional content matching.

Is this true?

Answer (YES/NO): NO